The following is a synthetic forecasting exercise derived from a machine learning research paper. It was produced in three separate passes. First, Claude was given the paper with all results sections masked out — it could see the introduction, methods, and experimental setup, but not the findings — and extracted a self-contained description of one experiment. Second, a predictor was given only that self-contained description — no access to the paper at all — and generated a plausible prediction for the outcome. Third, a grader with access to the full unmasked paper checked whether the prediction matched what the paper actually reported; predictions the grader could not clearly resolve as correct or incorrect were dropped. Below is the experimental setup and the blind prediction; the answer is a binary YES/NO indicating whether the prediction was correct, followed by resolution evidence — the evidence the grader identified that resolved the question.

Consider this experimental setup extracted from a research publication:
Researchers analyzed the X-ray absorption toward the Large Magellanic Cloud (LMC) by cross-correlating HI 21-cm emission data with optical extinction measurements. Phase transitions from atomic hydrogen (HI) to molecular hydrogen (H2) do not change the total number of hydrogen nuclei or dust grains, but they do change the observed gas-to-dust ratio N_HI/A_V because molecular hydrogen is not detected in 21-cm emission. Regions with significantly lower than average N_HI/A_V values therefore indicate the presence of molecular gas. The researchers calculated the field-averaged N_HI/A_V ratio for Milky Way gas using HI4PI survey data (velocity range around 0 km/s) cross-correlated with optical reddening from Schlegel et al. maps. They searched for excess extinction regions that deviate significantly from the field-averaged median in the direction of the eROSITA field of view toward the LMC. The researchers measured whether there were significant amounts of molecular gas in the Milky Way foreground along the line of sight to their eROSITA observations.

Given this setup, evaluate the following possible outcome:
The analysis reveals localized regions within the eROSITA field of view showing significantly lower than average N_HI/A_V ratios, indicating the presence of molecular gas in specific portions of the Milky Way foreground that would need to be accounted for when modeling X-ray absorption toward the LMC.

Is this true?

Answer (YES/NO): NO